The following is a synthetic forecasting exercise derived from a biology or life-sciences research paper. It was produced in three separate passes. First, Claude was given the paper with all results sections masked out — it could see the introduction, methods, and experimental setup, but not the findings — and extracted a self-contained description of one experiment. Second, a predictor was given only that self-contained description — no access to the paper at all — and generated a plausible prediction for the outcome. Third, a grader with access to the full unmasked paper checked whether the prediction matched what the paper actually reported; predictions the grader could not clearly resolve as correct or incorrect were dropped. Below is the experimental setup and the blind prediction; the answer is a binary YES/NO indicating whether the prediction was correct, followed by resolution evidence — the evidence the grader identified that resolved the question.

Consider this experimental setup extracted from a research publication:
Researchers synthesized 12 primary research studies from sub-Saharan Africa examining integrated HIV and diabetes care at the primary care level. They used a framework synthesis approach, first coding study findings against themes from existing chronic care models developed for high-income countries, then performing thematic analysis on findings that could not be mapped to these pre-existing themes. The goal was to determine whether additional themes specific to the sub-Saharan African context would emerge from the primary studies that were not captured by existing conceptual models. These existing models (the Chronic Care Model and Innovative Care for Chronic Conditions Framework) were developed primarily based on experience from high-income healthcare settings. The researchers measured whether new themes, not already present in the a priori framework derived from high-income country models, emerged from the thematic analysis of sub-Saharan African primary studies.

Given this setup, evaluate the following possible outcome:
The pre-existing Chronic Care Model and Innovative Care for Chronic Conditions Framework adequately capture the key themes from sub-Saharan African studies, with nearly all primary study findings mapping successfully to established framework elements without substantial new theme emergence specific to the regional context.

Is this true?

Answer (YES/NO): NO